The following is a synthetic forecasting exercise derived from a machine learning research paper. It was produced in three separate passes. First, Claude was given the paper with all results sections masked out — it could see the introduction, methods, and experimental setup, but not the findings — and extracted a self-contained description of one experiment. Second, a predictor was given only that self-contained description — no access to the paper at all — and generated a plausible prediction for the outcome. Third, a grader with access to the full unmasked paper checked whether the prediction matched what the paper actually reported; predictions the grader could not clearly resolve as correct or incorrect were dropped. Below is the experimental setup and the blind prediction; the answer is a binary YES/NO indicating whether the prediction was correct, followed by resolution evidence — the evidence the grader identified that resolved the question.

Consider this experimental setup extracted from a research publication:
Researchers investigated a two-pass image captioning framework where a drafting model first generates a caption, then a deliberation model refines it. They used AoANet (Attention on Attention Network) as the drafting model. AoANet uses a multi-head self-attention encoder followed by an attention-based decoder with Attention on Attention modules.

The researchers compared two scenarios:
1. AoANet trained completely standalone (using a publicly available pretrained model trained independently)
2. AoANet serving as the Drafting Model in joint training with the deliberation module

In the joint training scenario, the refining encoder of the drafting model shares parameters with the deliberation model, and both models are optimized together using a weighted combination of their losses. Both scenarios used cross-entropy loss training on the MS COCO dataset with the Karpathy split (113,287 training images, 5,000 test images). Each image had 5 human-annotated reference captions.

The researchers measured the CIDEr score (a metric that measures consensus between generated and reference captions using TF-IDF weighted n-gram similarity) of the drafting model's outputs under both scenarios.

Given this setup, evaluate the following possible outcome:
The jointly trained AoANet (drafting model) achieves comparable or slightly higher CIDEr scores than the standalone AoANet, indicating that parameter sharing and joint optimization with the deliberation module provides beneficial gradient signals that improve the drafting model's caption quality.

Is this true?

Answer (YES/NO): NO